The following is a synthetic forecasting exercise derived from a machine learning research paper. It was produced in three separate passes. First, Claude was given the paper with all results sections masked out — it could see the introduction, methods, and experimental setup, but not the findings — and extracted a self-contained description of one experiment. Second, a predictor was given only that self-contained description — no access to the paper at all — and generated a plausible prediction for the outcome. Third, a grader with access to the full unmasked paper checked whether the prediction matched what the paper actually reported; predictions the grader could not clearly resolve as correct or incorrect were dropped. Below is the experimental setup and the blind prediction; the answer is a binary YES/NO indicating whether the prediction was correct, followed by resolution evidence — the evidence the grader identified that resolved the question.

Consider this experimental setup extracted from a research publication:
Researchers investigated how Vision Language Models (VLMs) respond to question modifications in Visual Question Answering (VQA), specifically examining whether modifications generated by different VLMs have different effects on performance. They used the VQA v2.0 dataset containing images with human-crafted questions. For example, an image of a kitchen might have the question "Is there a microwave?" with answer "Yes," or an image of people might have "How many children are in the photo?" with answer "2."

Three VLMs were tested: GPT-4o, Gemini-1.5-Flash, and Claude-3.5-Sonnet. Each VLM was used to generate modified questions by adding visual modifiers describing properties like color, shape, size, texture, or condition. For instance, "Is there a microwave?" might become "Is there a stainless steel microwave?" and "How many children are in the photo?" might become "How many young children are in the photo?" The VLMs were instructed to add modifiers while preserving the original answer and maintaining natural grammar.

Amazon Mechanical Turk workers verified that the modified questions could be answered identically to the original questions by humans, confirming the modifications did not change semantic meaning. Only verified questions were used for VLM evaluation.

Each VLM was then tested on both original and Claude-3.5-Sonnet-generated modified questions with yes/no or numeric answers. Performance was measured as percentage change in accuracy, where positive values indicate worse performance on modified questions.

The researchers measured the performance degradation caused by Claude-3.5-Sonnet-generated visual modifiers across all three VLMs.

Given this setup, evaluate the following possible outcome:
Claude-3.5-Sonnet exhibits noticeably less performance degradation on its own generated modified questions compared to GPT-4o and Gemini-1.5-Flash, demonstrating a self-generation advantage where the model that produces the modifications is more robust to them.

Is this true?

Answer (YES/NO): NO